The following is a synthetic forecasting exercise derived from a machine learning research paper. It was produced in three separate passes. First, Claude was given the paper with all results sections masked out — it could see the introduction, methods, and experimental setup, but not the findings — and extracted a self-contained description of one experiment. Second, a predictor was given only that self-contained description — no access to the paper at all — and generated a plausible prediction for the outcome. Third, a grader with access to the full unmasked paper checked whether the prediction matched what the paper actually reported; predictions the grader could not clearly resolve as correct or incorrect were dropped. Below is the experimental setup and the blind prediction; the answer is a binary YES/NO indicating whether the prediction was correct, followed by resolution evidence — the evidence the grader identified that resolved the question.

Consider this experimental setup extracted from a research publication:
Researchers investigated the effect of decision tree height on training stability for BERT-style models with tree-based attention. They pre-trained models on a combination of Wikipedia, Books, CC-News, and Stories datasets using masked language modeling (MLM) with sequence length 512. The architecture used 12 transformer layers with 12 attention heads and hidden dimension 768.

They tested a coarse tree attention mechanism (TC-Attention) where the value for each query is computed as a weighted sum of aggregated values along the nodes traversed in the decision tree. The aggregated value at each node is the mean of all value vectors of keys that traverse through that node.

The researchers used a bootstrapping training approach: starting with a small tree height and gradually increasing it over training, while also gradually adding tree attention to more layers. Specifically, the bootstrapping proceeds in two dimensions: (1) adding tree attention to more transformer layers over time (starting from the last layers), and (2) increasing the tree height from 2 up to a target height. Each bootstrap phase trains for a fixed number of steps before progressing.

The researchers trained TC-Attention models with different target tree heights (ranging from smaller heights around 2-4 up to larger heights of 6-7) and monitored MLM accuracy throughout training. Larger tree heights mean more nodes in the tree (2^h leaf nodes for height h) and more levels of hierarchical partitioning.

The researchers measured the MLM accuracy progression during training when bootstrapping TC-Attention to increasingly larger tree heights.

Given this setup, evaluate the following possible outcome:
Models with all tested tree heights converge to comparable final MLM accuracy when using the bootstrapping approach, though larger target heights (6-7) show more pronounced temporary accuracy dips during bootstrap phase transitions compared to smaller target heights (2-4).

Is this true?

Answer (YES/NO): NO